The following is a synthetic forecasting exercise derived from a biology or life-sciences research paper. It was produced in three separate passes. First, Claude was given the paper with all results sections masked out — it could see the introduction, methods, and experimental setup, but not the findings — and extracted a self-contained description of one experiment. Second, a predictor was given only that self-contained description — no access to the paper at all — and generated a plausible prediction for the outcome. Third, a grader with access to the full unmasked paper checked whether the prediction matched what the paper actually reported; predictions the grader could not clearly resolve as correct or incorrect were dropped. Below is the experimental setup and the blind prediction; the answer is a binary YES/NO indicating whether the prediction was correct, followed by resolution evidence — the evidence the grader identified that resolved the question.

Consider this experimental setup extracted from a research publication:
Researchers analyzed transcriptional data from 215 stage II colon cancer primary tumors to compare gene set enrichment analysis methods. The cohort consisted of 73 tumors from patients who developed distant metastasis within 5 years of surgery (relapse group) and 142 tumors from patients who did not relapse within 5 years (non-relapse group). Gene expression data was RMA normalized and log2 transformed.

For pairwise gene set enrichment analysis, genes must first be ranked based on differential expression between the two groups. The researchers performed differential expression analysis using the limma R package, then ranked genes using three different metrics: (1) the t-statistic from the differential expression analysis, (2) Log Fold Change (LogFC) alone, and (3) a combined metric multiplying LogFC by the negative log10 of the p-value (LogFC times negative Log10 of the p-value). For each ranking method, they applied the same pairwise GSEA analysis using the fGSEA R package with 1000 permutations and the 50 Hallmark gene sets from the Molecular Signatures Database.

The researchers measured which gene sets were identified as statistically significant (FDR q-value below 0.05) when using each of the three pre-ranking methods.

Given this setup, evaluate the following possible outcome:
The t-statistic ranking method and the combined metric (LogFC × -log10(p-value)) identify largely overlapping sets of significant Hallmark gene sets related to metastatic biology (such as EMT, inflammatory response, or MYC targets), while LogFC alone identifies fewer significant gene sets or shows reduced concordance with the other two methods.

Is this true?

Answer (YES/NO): NO